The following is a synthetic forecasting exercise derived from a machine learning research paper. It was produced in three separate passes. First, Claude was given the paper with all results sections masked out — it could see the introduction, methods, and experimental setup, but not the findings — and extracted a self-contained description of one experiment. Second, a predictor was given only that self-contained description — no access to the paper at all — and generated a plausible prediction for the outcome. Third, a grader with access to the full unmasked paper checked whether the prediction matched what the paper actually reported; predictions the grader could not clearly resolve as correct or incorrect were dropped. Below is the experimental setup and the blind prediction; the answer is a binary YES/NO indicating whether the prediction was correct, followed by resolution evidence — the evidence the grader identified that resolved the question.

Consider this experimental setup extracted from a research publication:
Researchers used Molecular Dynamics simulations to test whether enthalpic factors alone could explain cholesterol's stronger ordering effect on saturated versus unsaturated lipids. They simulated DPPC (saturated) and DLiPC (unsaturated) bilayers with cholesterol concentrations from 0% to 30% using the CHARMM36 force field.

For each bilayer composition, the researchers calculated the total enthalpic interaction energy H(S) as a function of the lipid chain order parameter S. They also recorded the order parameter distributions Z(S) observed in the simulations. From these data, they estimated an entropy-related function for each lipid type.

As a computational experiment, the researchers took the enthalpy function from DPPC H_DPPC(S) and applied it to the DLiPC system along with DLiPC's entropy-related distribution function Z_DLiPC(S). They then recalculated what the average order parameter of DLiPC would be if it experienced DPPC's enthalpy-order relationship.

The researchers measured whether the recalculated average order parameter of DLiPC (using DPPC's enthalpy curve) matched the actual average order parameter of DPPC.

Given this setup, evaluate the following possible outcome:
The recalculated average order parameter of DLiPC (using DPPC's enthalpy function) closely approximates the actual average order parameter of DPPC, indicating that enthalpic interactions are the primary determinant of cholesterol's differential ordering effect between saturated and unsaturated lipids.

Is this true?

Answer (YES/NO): NO